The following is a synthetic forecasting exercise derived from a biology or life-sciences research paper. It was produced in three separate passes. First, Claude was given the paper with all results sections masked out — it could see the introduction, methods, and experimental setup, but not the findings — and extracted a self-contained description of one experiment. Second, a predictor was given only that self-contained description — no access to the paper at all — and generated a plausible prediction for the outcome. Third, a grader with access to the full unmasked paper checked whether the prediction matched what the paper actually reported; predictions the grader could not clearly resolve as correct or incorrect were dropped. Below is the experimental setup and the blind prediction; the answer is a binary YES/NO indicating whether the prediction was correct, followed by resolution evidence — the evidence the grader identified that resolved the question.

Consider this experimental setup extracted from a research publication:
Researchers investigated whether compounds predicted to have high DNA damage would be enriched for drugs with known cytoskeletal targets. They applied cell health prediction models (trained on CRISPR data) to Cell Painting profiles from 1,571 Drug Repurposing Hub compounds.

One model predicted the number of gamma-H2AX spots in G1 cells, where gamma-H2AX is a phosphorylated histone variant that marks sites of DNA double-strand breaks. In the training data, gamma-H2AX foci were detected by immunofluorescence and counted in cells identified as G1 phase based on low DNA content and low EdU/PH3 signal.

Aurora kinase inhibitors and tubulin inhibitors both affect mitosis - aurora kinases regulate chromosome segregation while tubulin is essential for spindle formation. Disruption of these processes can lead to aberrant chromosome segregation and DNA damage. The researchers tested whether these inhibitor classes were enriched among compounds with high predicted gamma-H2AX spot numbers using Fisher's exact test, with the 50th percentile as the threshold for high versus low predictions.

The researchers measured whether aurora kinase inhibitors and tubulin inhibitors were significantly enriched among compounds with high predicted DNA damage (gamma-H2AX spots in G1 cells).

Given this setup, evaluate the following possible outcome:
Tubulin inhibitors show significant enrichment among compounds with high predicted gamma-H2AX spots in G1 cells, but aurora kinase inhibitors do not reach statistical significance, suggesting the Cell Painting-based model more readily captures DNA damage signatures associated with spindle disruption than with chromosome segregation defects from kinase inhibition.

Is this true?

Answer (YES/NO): NO